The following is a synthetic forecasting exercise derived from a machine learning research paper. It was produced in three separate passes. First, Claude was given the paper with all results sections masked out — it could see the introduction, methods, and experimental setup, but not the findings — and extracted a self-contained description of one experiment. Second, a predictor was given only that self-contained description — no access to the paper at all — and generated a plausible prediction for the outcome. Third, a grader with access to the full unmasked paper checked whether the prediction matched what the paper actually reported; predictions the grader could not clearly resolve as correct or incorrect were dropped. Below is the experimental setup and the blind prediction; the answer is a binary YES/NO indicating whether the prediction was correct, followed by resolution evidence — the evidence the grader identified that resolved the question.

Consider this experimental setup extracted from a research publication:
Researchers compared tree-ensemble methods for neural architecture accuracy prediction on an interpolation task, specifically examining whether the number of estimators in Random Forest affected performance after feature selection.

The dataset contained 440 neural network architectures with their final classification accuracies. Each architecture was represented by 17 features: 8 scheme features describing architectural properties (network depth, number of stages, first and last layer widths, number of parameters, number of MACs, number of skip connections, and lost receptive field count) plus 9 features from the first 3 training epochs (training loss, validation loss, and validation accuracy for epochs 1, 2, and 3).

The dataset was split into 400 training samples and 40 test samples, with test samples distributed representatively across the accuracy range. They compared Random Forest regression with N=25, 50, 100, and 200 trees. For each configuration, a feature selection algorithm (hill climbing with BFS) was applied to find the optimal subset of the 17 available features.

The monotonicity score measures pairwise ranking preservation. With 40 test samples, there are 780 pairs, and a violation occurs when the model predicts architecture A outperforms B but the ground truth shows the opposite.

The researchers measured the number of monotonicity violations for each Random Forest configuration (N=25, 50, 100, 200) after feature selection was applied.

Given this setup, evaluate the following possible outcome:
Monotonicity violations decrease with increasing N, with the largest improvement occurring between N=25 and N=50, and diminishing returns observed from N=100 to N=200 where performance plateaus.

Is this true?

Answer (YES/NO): NO